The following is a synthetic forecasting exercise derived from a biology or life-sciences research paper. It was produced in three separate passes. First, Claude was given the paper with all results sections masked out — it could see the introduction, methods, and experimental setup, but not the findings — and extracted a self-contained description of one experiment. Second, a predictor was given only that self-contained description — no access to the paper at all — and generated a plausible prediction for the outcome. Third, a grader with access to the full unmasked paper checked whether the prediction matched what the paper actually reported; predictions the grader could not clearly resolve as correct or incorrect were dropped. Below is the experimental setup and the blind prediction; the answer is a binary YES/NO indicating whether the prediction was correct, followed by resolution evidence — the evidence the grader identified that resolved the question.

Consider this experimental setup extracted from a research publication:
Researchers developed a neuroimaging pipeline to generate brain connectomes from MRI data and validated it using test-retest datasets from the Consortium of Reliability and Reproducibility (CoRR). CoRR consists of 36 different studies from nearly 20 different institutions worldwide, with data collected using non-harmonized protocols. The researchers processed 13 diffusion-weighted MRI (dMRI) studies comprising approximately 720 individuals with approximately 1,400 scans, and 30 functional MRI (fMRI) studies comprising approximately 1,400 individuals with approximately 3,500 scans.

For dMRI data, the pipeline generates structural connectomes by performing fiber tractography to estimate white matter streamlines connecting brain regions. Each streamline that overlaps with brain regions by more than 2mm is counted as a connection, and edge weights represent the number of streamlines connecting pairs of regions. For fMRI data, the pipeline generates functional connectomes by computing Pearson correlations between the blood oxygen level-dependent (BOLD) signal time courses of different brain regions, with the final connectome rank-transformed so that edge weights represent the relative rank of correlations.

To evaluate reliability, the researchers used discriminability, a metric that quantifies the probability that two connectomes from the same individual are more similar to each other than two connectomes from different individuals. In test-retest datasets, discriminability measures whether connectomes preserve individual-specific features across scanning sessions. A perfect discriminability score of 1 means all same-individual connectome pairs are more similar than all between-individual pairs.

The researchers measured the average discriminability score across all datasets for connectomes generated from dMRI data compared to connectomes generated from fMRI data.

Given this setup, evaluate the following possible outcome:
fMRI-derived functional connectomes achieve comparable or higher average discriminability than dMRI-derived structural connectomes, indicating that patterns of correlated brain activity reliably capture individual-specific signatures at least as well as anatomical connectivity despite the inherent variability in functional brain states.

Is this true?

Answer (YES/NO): NO